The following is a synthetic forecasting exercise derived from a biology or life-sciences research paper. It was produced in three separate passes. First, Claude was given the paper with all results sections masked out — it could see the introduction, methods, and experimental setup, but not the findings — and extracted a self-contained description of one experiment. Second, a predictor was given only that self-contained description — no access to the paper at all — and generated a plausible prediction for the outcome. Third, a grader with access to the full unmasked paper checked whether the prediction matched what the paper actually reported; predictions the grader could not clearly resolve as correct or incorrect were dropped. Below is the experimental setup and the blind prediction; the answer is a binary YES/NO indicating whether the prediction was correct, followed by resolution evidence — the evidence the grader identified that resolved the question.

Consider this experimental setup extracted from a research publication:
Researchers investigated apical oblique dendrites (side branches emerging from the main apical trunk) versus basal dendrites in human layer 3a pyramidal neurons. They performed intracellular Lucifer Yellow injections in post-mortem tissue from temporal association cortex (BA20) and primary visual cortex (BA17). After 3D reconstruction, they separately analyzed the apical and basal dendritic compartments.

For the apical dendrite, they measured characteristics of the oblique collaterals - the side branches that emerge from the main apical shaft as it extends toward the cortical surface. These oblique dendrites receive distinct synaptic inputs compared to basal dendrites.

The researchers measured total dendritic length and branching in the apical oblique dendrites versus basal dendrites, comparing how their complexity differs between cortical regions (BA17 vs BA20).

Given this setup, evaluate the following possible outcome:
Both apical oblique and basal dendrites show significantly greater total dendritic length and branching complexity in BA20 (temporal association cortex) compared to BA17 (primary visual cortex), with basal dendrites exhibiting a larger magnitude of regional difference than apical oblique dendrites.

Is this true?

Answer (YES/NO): NO